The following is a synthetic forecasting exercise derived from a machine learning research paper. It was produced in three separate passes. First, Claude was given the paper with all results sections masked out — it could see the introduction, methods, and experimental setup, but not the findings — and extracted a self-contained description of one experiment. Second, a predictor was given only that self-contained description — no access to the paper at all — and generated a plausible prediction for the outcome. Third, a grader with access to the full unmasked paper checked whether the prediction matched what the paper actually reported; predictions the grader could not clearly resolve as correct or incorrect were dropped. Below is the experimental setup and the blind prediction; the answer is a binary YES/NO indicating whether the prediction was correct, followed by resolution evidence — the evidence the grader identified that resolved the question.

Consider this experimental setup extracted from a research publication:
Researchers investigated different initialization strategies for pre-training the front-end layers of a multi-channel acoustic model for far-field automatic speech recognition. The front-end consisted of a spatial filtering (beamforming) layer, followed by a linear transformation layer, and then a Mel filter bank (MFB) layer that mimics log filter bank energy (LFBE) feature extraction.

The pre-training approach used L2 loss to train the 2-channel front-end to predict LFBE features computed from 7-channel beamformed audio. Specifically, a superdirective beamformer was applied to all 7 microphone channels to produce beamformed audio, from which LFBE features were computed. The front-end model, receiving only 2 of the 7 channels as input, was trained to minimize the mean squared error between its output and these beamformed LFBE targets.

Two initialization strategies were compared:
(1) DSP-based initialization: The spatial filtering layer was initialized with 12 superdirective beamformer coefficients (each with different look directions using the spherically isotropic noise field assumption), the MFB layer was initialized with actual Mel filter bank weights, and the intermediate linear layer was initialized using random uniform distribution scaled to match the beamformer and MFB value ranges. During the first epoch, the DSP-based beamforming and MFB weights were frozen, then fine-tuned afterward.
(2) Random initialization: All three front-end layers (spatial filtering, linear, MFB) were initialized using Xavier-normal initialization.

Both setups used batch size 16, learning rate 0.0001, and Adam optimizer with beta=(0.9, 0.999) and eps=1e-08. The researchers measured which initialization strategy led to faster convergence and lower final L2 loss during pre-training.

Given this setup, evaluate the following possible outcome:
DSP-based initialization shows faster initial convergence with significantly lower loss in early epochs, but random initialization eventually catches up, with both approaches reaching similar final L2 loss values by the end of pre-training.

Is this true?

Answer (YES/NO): NO